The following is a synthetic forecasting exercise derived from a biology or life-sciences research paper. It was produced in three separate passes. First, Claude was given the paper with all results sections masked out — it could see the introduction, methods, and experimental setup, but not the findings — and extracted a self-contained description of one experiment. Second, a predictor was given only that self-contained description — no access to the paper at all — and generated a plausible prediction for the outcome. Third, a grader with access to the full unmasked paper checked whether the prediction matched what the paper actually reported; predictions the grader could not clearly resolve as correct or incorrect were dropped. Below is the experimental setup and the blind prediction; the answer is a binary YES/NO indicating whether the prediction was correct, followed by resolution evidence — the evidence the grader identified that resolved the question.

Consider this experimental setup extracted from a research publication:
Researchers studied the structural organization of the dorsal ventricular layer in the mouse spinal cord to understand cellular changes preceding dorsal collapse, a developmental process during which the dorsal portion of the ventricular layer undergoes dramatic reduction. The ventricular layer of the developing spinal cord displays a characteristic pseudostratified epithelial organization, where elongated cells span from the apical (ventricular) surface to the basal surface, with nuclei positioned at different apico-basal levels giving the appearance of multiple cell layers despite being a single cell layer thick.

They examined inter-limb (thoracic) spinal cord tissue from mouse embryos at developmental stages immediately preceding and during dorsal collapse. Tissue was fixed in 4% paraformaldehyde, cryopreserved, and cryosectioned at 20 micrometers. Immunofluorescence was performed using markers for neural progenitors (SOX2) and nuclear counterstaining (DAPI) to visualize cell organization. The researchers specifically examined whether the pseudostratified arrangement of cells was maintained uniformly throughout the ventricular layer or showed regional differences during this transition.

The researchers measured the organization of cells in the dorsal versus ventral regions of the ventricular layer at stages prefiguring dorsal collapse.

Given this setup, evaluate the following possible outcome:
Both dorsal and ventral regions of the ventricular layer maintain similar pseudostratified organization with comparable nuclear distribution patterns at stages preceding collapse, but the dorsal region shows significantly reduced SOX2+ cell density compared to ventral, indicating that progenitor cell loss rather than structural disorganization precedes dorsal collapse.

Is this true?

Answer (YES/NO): NO